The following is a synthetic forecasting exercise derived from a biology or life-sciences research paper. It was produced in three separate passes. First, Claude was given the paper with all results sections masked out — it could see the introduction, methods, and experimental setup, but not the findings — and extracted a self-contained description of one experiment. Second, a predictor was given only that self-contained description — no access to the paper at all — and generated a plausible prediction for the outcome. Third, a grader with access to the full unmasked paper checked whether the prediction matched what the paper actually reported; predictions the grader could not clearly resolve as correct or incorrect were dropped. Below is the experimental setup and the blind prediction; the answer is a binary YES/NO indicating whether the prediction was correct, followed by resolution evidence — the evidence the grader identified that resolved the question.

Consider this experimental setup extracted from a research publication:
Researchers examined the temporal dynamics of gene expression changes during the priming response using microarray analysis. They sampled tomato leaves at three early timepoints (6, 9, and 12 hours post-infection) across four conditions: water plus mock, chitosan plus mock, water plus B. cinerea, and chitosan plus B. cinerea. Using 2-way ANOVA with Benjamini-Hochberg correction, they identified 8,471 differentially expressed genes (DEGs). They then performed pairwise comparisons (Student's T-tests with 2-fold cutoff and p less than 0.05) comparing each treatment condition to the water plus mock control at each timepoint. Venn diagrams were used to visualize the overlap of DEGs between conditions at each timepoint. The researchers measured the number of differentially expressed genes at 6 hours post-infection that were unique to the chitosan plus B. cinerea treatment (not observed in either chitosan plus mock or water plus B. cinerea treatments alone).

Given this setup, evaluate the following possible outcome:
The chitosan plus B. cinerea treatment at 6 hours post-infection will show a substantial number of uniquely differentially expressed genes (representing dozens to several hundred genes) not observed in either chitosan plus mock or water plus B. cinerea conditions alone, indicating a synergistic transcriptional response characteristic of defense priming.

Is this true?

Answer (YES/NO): YES